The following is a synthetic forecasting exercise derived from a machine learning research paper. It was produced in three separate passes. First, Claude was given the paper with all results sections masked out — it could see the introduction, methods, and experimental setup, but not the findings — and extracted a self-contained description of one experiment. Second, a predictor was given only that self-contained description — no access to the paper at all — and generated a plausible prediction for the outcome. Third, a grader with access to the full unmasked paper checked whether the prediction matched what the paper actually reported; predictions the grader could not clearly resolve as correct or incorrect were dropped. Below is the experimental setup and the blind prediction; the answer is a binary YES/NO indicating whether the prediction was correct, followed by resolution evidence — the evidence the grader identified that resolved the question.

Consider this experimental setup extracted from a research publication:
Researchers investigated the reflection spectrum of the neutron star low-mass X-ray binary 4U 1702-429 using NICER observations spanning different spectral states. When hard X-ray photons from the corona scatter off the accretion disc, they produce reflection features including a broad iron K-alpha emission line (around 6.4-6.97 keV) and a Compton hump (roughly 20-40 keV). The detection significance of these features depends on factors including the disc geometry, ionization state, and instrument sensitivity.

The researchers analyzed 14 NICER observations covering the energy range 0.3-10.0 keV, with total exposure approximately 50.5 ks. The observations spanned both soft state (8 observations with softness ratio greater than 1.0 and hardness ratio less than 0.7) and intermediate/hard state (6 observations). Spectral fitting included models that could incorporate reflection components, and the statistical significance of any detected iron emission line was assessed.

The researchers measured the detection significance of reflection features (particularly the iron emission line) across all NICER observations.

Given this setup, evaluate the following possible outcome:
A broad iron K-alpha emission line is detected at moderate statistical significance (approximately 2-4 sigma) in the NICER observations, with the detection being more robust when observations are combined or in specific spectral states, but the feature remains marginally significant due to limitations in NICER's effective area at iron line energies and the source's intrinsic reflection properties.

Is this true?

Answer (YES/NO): YES